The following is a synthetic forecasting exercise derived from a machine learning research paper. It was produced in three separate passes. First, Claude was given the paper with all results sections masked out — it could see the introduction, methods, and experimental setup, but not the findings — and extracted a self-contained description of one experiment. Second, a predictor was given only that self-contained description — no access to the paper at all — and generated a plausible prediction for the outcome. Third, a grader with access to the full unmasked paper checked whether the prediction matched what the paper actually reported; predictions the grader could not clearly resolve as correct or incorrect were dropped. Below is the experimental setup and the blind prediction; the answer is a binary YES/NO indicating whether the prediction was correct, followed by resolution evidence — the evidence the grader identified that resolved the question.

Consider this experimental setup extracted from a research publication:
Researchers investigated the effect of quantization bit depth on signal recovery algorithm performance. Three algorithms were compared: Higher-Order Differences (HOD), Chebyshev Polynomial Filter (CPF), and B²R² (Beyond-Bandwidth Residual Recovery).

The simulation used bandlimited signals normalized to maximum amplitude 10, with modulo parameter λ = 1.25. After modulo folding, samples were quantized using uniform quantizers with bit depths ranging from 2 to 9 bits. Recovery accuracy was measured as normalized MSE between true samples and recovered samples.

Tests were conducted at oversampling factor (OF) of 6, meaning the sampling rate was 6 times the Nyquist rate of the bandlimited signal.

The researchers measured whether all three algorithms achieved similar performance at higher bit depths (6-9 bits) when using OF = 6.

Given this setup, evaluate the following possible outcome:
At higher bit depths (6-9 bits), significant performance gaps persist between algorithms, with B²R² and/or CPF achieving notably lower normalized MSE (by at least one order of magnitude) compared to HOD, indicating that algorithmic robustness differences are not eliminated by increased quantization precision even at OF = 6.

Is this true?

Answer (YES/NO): NO